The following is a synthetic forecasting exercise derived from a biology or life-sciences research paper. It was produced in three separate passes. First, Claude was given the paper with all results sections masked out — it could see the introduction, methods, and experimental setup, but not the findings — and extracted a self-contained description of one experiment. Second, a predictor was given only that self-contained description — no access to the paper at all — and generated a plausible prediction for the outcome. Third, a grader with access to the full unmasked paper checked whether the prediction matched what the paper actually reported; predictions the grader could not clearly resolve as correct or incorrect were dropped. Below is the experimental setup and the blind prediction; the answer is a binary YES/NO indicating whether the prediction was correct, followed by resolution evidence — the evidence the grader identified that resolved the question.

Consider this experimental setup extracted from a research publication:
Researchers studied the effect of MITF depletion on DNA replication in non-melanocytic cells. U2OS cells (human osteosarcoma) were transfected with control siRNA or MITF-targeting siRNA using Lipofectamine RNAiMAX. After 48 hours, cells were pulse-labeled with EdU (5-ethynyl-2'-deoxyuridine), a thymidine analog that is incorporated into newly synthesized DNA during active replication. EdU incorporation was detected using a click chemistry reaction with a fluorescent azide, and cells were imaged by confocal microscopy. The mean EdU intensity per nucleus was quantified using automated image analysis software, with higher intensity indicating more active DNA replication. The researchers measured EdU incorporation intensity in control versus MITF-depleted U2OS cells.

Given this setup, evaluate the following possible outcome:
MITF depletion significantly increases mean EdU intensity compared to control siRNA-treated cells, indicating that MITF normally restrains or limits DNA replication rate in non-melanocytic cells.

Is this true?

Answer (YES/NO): NO